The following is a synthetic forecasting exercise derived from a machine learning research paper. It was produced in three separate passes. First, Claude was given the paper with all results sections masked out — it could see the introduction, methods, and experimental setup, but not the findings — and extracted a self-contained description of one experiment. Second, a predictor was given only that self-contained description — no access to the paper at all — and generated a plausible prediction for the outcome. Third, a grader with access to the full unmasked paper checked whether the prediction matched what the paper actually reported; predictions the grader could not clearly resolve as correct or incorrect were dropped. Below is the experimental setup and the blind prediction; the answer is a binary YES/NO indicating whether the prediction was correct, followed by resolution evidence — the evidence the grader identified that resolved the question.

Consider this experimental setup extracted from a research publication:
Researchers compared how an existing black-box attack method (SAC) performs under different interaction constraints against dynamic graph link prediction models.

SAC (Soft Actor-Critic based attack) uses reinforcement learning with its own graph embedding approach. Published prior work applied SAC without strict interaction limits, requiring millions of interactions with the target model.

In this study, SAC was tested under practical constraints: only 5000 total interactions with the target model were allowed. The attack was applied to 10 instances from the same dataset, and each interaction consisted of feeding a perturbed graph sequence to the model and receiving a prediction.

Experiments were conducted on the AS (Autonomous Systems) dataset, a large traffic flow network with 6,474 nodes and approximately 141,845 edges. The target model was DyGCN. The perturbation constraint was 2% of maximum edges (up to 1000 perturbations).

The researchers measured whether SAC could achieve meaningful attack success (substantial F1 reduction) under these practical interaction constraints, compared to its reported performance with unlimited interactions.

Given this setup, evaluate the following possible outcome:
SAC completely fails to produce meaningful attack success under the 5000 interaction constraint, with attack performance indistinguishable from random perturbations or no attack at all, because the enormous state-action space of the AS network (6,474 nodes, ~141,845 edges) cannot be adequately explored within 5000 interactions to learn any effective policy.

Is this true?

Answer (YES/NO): NO